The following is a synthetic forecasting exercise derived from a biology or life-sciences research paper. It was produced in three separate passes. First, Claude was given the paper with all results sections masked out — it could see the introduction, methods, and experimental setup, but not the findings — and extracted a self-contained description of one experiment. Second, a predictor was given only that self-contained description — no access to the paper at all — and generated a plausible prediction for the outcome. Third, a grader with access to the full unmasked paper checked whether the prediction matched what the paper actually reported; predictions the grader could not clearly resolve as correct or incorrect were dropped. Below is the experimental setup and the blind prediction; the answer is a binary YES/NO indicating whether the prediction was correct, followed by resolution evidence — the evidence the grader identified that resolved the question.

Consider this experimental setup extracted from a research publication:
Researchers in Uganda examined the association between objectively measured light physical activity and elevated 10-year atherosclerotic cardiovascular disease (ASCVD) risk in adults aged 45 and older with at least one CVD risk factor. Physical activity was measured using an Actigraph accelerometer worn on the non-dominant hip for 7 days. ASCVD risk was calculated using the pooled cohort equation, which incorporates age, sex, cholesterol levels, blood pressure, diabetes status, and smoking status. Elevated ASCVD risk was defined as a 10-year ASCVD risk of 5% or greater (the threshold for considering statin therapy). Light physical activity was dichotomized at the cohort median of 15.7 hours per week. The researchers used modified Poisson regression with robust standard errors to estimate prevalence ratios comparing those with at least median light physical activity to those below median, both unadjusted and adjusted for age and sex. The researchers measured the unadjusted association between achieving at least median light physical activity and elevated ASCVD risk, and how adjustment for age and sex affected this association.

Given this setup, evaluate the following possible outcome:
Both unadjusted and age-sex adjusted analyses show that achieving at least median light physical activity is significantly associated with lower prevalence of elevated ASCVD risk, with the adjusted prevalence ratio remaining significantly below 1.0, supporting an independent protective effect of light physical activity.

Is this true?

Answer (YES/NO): NO